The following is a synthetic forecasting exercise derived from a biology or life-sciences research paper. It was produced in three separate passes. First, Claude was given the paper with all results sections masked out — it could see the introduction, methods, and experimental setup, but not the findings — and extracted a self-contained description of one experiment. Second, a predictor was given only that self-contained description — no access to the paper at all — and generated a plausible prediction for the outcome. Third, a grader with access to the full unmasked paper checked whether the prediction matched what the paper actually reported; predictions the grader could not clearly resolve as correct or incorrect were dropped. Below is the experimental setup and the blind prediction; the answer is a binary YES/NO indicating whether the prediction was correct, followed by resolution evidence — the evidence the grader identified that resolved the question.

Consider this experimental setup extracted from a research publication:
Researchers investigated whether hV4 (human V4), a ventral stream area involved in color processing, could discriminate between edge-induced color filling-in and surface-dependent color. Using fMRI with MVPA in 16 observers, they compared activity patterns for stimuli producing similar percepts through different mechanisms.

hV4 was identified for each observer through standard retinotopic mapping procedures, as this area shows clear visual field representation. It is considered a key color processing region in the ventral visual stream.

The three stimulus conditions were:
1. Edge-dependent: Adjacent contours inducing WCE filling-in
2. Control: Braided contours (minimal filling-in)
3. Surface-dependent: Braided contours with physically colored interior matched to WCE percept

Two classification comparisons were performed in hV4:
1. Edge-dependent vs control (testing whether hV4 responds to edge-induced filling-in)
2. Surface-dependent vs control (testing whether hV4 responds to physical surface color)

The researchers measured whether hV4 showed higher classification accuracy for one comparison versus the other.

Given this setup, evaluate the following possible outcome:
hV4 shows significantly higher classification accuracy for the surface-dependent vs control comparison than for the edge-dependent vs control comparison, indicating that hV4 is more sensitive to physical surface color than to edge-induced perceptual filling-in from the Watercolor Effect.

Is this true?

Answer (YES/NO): YES